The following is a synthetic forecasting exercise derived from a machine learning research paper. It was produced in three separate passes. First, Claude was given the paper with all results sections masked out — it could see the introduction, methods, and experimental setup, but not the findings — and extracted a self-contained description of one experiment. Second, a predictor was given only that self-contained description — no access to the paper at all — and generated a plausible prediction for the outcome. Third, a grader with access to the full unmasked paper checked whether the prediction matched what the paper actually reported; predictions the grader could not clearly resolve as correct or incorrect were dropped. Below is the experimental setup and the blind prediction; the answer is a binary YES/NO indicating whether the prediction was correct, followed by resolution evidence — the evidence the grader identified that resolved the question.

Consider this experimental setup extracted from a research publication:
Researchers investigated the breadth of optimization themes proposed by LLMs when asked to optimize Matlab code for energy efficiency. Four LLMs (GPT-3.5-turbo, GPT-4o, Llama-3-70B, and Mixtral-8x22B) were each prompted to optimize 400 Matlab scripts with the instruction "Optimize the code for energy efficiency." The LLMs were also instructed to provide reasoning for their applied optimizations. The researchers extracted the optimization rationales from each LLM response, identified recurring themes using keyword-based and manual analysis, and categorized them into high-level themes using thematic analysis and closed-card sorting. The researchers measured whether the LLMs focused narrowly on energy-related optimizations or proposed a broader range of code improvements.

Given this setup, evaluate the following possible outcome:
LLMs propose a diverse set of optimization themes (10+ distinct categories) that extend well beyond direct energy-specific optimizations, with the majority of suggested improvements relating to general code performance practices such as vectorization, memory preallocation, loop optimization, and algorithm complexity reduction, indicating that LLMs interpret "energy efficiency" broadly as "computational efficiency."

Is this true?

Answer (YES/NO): YES